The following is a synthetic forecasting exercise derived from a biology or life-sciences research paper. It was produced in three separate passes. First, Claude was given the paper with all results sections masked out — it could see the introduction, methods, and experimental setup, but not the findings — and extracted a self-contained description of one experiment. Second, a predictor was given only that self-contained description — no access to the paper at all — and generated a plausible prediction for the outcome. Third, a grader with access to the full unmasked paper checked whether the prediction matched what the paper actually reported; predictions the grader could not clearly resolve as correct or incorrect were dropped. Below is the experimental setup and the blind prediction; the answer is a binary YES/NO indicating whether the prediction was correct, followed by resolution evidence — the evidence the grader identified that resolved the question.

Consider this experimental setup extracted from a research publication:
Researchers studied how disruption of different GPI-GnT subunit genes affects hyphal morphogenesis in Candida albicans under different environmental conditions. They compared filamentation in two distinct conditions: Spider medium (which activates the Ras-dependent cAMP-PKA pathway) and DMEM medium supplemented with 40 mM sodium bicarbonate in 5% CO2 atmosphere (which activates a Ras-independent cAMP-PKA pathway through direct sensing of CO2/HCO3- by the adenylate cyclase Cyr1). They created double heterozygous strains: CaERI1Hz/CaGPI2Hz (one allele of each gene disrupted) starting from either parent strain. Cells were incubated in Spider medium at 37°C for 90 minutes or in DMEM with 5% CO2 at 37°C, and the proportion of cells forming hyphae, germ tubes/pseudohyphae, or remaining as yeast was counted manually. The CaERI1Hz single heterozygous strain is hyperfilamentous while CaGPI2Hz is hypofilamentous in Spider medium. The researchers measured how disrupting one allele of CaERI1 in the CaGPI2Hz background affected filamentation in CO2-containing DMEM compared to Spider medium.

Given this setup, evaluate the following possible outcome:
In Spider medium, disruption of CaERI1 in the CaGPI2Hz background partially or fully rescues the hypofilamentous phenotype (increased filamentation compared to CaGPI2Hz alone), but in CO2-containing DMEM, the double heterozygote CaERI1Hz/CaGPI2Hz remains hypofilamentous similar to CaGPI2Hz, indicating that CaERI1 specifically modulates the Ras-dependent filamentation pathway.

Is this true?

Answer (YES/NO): NO